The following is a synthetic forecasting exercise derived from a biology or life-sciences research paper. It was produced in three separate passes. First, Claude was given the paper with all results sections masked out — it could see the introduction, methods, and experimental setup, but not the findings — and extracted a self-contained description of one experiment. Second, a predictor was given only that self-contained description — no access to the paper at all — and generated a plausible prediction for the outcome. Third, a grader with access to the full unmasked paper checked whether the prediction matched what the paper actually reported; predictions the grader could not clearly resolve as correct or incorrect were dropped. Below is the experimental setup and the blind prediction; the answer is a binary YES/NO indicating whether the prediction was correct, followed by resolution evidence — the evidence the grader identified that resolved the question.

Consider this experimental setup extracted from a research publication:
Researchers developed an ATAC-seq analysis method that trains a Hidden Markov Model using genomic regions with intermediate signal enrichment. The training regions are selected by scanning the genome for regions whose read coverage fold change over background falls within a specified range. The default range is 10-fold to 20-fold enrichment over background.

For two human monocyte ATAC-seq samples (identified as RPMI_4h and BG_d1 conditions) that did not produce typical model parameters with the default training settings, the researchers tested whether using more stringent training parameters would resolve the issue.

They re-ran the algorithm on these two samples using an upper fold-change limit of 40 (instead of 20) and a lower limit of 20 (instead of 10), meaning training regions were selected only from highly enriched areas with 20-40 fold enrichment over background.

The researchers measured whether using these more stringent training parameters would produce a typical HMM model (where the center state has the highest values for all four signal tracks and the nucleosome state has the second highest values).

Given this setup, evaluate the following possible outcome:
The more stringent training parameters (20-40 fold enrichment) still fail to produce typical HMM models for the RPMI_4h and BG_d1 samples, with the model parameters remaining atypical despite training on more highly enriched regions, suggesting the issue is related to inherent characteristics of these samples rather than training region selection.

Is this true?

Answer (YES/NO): NO